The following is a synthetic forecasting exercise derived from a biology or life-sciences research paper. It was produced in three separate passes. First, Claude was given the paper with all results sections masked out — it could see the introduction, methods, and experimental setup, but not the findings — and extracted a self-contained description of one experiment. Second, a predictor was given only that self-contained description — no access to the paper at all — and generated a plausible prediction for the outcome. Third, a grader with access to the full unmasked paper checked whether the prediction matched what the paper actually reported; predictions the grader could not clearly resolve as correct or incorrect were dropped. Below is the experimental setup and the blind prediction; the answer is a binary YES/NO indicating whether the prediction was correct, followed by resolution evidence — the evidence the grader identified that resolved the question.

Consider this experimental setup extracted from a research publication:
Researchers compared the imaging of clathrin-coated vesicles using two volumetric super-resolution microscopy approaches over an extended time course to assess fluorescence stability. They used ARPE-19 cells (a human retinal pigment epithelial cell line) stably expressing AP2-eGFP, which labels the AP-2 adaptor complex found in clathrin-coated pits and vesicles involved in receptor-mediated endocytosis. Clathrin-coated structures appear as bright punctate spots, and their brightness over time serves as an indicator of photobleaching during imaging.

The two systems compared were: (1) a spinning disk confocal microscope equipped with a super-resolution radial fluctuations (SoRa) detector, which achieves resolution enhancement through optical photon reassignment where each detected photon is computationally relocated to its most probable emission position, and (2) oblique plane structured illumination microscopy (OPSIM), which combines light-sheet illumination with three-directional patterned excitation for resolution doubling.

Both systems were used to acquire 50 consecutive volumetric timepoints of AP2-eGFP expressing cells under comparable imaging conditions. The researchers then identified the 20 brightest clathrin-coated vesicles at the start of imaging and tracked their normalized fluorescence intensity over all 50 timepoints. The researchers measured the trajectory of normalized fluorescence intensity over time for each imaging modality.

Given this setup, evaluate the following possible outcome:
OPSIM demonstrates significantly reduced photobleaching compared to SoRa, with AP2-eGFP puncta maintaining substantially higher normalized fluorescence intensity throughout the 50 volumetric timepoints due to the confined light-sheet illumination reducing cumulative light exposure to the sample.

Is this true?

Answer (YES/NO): YES